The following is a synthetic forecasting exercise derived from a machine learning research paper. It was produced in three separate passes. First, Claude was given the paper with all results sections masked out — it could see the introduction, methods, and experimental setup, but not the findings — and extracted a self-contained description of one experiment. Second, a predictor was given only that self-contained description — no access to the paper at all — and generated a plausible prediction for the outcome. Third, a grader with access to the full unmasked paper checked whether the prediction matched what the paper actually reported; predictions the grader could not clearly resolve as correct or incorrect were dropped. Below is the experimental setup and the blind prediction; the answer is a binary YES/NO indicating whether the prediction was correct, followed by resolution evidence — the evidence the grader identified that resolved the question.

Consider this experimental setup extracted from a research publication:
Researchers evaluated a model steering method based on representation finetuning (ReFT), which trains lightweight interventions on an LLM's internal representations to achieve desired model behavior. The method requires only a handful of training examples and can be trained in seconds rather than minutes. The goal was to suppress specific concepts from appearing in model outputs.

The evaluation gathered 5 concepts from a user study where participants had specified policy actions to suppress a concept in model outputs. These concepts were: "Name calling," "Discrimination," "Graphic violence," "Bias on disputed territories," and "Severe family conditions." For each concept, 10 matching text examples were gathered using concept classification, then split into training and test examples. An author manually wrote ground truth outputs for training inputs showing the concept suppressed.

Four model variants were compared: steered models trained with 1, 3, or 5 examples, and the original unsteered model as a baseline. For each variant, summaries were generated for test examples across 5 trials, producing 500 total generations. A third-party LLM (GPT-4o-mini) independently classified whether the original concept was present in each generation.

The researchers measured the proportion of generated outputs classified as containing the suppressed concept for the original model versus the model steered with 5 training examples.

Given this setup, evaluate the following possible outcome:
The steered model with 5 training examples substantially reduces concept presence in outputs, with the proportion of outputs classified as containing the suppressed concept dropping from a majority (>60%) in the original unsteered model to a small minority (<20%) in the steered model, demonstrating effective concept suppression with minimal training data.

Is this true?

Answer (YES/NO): NO